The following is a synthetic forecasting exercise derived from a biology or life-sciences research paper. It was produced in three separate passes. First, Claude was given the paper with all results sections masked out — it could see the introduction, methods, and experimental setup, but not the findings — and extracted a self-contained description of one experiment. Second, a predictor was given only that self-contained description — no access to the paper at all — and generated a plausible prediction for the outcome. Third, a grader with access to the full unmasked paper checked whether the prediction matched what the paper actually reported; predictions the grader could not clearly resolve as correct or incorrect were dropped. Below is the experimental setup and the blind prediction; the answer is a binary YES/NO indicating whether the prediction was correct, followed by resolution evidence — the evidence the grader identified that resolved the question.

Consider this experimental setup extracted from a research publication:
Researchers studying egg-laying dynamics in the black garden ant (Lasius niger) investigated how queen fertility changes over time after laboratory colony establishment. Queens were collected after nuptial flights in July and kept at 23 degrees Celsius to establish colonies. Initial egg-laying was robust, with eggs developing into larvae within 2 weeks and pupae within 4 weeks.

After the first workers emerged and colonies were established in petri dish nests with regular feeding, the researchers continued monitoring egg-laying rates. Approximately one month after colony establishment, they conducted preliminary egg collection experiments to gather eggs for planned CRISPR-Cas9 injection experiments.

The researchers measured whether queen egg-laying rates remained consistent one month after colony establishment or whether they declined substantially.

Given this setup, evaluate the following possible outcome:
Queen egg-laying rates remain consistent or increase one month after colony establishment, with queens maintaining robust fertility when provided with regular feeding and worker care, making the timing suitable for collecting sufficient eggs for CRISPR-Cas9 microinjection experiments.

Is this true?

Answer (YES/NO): NO